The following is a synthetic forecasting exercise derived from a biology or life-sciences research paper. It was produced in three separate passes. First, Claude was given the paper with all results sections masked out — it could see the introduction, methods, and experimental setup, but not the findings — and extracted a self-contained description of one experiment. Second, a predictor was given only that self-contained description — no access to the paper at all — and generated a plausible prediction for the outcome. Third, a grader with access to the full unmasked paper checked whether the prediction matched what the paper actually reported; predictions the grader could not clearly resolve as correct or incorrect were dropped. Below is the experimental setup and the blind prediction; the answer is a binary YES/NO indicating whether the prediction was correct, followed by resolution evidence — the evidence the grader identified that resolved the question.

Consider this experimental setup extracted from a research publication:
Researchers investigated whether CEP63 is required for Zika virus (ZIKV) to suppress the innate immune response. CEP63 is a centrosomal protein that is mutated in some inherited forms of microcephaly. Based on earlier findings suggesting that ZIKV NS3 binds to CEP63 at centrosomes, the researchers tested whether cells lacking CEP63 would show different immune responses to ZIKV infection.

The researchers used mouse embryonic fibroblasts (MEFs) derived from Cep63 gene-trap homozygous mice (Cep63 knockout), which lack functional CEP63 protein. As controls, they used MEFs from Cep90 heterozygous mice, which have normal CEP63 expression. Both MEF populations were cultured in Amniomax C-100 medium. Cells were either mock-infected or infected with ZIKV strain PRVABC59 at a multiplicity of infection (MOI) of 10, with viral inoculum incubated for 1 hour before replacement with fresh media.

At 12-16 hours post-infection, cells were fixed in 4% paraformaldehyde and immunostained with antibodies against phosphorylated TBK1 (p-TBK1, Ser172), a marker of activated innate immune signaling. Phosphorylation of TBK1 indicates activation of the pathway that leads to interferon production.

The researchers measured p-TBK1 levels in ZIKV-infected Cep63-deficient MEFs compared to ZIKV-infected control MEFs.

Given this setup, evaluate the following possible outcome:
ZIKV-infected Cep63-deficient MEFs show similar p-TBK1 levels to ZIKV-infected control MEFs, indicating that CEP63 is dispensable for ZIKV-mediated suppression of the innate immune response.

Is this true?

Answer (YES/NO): NO